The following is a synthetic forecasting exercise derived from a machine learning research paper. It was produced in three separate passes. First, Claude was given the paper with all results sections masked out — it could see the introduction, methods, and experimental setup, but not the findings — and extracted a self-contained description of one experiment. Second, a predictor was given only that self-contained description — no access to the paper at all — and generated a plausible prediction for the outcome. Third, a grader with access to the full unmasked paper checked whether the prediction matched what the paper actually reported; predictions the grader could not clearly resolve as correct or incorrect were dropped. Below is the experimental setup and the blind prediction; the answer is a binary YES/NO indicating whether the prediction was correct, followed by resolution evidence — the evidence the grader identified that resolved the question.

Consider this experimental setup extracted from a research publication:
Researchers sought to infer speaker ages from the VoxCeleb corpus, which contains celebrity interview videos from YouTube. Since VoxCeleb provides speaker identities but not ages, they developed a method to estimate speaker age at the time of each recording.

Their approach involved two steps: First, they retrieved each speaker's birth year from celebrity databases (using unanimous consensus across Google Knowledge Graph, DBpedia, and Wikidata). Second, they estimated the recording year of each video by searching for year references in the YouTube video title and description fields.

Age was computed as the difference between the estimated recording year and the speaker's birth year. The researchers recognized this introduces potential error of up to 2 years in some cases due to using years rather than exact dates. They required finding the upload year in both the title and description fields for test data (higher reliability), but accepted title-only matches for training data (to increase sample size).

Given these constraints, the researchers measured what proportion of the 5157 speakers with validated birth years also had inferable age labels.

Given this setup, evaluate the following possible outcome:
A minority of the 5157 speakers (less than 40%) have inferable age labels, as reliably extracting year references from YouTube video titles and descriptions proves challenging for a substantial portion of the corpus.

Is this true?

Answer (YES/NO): NO